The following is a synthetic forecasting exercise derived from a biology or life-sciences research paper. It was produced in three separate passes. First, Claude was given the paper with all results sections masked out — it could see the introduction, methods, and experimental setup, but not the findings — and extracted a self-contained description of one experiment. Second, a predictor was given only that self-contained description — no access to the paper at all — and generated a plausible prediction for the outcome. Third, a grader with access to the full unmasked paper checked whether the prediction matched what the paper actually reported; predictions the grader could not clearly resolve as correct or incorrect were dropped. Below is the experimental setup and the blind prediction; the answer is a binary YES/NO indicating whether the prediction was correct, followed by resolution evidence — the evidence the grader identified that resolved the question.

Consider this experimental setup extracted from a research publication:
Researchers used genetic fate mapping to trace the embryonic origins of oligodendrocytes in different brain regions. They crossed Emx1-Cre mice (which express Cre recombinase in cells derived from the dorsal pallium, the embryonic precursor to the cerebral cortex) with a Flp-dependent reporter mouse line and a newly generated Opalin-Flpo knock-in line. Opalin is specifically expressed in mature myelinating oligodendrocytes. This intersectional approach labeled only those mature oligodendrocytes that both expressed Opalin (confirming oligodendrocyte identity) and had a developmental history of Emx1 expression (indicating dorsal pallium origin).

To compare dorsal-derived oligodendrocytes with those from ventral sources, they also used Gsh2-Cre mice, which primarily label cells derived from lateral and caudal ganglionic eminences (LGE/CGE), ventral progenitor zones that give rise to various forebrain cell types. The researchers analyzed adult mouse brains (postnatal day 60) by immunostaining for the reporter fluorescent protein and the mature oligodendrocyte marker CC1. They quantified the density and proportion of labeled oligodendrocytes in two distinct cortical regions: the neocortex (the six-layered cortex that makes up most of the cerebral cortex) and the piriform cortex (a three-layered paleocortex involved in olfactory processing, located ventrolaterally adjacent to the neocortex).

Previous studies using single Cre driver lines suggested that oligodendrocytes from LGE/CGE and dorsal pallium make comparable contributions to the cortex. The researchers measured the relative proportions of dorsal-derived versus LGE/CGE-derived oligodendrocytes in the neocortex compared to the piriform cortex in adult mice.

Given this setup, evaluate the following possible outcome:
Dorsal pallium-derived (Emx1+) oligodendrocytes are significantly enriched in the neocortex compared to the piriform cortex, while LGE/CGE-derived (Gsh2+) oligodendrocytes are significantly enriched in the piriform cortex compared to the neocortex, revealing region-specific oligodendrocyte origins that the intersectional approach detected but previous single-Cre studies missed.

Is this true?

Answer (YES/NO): YES